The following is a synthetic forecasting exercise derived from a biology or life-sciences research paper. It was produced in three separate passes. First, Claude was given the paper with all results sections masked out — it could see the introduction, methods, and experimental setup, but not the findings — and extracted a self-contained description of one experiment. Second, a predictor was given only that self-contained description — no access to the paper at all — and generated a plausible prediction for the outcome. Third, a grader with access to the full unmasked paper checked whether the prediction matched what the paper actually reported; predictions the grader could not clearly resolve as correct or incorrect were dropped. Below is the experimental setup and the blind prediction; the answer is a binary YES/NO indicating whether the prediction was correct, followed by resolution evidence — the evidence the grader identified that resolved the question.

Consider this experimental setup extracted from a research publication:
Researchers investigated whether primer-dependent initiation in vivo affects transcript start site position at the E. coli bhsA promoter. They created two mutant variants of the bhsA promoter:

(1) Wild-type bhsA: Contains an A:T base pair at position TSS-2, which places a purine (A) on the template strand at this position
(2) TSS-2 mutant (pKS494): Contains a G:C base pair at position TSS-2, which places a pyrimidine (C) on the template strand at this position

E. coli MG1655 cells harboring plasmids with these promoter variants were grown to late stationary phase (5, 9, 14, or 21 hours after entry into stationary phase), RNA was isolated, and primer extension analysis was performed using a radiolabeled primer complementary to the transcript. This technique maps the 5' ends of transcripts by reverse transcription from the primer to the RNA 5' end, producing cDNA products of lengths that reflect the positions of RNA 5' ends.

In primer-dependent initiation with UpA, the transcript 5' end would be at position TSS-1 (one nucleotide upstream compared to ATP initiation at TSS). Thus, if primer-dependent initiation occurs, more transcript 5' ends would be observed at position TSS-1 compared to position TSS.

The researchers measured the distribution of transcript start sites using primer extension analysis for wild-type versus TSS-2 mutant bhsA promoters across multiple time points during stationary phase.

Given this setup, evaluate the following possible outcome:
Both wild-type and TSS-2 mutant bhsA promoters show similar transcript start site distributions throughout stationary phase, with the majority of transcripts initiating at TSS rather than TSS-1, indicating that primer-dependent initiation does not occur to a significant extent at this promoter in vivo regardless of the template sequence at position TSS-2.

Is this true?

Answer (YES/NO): NO